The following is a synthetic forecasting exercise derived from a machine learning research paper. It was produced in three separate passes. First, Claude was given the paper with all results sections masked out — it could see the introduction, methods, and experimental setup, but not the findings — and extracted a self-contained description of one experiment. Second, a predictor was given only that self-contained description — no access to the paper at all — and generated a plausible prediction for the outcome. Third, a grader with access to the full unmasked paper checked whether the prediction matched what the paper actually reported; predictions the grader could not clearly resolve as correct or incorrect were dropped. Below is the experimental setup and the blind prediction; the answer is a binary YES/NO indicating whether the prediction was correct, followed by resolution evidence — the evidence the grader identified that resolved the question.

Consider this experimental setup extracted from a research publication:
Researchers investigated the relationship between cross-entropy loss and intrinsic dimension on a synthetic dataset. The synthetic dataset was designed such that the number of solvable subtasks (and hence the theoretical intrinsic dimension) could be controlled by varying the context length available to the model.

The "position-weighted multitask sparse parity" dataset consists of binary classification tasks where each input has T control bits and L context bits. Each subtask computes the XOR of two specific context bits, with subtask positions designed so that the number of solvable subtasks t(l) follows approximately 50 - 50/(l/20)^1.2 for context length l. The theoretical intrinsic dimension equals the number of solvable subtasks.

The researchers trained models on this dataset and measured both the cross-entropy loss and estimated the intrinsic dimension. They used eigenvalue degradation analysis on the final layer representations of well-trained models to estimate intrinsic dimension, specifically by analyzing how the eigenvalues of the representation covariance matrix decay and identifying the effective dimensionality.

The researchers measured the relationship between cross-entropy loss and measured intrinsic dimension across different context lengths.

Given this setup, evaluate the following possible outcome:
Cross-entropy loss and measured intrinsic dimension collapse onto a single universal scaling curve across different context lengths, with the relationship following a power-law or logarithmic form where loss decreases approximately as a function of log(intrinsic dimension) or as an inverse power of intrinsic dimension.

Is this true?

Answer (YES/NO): NO